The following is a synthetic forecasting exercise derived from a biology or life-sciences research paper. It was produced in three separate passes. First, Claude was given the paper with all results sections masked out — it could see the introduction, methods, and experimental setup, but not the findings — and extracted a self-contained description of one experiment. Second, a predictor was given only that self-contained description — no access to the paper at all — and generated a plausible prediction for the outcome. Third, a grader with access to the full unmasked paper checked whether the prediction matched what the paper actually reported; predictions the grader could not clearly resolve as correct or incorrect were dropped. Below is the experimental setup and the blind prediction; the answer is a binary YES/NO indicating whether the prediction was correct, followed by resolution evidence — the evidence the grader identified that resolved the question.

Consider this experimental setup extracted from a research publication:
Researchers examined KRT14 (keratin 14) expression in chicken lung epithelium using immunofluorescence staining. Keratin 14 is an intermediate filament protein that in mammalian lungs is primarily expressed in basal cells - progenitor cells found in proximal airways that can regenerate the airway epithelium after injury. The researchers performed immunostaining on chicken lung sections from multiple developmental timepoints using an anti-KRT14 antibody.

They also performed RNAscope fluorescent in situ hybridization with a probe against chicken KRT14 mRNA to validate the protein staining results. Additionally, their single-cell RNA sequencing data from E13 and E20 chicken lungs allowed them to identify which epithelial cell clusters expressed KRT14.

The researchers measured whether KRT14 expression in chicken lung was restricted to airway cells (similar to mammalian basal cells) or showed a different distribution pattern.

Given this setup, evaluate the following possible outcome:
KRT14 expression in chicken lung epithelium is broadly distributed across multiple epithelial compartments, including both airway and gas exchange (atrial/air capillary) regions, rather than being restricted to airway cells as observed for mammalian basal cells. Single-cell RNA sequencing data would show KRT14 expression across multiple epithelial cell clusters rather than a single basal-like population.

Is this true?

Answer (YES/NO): NO